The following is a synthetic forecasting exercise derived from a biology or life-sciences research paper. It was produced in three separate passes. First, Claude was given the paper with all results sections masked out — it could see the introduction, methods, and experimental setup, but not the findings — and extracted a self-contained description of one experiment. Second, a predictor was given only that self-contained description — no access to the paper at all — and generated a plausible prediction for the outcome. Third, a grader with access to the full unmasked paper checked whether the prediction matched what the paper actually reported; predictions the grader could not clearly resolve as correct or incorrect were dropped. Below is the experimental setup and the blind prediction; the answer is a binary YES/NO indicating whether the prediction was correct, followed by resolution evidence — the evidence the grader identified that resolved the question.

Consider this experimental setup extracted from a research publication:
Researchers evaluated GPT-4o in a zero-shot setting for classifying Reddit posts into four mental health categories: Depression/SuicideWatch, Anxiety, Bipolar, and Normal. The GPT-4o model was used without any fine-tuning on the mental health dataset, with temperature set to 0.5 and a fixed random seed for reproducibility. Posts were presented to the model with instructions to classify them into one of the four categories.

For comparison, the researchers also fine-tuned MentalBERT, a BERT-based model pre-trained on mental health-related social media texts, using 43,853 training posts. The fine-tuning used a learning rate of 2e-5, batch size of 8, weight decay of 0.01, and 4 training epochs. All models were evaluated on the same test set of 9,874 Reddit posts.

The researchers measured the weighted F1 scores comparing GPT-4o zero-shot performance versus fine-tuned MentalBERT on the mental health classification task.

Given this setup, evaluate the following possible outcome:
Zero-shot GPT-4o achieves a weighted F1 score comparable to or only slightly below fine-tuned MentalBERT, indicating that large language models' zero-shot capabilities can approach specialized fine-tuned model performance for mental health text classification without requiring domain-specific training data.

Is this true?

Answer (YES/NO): YES